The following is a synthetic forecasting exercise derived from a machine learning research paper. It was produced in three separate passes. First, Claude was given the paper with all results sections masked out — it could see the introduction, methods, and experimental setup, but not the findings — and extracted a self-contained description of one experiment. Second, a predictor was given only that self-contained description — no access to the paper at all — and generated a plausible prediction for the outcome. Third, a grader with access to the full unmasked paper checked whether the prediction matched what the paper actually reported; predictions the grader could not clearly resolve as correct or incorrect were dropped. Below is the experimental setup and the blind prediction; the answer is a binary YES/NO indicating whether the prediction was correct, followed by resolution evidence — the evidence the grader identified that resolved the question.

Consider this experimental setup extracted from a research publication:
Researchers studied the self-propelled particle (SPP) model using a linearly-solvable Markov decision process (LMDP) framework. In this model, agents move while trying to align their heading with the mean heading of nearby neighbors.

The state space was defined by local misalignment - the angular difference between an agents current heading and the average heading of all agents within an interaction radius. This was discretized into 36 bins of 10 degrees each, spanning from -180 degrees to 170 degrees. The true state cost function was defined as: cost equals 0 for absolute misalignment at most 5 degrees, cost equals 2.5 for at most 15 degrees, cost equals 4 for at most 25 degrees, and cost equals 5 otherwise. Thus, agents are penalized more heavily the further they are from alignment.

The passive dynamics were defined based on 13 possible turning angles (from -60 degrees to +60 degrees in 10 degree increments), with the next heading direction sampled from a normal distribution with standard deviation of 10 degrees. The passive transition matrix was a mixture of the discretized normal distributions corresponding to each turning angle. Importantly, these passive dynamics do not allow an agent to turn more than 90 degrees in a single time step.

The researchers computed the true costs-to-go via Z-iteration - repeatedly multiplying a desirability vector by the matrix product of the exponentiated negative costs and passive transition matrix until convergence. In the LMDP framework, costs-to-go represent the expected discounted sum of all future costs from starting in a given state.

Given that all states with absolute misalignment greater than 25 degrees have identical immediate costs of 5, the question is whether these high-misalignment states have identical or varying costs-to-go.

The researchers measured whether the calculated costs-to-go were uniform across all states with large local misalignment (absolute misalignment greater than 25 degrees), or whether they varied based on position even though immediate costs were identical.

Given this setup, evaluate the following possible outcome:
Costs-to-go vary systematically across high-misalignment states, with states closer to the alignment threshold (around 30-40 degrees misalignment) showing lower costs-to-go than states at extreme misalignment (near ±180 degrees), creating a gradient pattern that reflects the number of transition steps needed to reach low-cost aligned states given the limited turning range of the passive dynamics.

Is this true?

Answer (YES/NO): YES